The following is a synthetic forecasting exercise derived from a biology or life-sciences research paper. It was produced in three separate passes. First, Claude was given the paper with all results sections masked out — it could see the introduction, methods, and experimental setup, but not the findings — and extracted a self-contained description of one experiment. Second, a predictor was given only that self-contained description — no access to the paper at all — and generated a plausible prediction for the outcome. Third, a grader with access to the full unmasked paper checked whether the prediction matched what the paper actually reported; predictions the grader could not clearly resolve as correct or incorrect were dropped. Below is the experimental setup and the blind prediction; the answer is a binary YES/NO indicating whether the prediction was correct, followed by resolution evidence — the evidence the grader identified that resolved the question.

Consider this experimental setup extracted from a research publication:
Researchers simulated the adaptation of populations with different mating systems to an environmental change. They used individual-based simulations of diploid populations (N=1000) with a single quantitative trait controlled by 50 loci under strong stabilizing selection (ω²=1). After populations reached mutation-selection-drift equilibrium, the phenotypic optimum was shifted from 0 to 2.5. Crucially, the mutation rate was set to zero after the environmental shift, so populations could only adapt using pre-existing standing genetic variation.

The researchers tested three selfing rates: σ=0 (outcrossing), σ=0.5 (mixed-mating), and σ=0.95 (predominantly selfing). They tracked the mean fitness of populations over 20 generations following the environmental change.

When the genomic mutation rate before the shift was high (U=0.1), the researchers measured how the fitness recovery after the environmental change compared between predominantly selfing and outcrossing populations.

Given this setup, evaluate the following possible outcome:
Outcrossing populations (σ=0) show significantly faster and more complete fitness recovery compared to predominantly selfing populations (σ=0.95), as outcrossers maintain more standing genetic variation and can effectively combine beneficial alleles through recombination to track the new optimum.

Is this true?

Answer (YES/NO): NO